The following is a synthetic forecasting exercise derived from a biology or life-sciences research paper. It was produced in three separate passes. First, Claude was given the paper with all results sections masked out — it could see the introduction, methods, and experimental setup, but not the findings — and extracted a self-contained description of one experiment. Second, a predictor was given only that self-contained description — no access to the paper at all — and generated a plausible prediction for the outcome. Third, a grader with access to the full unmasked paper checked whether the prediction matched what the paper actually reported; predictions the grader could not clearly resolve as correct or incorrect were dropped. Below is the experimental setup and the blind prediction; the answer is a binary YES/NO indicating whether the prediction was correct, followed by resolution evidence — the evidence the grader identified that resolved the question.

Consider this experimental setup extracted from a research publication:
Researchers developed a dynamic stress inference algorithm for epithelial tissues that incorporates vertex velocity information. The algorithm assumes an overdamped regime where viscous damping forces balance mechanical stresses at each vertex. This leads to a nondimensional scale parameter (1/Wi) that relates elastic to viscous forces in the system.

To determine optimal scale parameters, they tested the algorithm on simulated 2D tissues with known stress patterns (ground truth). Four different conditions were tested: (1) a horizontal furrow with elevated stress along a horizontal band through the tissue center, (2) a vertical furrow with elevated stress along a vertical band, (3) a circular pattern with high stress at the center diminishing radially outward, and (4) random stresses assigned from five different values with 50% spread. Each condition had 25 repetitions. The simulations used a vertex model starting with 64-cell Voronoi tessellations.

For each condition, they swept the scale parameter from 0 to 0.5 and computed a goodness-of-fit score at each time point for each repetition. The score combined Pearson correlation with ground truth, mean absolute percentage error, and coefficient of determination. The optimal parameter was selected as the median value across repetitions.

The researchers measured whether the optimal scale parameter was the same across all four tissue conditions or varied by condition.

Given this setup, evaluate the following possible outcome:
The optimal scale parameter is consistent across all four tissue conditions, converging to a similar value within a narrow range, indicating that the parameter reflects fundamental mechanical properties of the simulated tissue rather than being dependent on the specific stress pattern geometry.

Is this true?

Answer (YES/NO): YES